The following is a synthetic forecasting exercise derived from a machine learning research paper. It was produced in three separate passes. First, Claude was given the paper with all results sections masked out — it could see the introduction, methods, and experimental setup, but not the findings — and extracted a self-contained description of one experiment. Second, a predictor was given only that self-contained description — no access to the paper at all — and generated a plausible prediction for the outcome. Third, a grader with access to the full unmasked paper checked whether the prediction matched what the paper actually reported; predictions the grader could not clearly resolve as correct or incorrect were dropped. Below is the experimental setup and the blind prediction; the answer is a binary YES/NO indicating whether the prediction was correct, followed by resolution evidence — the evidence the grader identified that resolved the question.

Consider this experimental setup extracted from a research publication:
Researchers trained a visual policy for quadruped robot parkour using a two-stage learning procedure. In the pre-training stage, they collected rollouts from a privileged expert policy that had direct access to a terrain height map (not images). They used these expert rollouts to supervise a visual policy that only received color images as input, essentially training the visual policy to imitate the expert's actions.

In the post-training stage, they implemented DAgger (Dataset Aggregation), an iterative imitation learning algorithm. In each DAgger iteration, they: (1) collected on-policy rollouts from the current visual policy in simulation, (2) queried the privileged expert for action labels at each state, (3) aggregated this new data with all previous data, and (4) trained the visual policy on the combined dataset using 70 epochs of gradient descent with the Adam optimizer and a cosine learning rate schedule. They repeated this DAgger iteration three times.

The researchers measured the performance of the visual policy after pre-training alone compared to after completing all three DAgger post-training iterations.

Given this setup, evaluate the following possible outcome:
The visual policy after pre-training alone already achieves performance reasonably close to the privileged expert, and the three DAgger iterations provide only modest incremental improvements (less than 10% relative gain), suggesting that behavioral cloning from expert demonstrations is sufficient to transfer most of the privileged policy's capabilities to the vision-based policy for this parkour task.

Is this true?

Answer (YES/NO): NO